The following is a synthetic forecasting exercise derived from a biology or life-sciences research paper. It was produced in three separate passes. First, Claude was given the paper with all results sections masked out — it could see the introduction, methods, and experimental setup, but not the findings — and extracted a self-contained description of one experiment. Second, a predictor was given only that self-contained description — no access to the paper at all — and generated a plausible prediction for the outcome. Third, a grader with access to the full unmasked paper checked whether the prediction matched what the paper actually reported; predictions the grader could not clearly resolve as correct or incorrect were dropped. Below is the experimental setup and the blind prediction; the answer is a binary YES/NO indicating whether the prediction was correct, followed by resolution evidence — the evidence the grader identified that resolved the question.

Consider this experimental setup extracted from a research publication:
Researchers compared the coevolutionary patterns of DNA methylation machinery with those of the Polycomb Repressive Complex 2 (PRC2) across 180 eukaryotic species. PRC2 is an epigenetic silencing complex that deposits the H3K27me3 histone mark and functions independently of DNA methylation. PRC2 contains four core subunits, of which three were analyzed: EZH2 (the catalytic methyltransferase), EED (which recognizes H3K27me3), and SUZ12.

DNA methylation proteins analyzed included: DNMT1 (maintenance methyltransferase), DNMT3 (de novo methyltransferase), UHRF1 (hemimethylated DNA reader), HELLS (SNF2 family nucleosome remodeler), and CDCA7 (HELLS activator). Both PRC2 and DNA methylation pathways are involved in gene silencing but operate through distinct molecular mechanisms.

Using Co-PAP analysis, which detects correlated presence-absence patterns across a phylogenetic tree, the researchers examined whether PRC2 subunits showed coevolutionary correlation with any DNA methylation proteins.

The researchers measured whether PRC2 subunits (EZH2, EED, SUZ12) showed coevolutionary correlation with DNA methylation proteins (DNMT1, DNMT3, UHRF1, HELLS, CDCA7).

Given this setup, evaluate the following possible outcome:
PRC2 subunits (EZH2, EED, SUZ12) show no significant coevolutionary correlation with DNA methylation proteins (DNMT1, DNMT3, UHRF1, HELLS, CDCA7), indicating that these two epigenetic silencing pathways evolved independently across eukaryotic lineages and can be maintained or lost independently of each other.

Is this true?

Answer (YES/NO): YES